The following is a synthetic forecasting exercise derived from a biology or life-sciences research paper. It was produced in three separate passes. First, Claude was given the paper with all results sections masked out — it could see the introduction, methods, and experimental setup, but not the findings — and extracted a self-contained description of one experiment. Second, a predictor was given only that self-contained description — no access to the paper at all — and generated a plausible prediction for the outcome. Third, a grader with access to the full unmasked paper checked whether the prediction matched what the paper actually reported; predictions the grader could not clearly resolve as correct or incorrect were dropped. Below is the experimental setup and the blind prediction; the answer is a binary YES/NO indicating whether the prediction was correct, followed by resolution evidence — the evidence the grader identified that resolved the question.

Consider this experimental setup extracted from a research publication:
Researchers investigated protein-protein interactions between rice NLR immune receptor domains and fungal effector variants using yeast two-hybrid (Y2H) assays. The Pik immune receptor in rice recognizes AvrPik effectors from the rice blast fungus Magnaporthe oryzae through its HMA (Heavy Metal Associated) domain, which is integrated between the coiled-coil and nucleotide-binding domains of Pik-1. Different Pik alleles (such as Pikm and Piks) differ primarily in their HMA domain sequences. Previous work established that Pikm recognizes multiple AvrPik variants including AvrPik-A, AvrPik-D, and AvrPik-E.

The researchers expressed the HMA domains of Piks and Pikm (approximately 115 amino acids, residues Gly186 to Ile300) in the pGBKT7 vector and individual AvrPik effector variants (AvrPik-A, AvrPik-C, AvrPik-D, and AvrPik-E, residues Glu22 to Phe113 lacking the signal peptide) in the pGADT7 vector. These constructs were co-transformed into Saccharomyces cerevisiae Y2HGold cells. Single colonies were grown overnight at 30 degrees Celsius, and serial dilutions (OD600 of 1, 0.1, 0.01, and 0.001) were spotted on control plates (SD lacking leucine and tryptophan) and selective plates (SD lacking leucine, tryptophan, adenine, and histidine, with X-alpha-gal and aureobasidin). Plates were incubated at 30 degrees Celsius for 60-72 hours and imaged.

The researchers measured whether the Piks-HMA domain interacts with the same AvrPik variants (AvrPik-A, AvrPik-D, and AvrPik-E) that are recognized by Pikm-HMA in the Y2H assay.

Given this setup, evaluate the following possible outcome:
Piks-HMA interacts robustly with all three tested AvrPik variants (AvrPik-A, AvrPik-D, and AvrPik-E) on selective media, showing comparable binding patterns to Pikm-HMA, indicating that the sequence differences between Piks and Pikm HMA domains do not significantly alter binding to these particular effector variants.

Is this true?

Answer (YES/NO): NO